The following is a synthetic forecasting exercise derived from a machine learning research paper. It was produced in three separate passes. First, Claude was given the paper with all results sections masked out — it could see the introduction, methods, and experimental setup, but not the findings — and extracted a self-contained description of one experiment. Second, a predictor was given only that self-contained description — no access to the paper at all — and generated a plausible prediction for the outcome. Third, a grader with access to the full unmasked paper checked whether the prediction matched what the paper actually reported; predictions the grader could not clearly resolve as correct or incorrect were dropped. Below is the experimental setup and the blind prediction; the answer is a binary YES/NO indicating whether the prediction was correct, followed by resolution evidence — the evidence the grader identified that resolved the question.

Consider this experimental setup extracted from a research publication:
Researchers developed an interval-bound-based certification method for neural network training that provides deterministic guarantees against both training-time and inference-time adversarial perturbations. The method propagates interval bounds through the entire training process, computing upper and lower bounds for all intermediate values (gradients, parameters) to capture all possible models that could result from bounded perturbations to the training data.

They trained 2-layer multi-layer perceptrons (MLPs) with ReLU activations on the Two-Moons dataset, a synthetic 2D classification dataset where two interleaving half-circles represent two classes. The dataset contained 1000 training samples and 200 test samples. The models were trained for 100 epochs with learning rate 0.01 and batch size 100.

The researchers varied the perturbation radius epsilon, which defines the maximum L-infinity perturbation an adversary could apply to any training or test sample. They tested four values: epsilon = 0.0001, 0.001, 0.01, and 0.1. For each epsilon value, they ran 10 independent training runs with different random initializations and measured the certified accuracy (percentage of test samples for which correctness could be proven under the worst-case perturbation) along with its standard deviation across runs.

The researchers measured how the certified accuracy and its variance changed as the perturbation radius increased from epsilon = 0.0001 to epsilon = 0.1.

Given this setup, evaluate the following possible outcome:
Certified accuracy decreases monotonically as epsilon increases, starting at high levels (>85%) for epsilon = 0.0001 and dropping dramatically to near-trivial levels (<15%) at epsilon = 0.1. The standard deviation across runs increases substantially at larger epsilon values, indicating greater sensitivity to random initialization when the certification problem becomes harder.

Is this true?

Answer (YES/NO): NO